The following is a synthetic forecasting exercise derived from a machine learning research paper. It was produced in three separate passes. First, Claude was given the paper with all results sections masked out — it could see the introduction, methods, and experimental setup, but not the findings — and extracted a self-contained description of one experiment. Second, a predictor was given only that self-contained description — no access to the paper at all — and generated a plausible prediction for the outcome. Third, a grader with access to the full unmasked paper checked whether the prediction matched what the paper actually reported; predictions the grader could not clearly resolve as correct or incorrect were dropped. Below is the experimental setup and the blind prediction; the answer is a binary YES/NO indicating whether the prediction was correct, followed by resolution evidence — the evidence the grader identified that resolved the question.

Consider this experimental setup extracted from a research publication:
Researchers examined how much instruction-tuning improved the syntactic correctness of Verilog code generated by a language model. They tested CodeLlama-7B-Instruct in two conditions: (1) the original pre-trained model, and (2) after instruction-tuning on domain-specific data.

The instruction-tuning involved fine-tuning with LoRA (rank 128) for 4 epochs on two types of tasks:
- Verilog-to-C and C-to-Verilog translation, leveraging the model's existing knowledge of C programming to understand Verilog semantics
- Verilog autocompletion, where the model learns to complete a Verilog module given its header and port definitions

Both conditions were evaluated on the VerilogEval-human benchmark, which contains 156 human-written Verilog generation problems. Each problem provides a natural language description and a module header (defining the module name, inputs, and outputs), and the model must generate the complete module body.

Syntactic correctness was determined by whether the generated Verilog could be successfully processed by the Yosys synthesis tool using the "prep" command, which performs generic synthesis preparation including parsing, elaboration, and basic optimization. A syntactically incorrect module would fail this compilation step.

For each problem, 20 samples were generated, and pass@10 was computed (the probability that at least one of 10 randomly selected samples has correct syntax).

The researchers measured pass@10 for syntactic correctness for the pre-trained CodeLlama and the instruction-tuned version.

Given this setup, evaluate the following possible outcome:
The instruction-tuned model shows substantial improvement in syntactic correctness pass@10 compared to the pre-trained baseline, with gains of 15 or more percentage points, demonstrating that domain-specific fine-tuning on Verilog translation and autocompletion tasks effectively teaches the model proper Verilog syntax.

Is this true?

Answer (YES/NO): YES